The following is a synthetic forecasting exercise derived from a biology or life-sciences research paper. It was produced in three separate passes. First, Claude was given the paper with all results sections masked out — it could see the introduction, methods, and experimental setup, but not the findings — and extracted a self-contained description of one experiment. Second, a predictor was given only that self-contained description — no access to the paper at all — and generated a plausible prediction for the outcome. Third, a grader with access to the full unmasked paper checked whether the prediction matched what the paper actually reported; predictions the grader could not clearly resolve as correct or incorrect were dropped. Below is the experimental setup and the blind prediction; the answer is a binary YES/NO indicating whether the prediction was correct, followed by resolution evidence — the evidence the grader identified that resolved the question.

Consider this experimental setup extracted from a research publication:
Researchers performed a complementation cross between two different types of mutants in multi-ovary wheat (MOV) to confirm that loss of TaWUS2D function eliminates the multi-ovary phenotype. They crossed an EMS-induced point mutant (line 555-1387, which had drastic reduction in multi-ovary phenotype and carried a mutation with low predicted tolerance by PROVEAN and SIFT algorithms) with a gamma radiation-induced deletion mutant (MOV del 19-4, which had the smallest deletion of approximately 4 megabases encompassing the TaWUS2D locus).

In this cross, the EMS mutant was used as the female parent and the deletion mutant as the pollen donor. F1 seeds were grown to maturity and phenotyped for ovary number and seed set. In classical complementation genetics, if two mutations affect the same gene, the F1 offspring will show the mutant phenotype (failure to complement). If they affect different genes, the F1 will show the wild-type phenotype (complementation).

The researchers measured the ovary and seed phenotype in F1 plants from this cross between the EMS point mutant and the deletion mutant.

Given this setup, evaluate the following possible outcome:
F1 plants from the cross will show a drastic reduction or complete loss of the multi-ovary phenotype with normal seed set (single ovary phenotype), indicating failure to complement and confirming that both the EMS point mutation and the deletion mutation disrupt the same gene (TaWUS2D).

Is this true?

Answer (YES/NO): YES